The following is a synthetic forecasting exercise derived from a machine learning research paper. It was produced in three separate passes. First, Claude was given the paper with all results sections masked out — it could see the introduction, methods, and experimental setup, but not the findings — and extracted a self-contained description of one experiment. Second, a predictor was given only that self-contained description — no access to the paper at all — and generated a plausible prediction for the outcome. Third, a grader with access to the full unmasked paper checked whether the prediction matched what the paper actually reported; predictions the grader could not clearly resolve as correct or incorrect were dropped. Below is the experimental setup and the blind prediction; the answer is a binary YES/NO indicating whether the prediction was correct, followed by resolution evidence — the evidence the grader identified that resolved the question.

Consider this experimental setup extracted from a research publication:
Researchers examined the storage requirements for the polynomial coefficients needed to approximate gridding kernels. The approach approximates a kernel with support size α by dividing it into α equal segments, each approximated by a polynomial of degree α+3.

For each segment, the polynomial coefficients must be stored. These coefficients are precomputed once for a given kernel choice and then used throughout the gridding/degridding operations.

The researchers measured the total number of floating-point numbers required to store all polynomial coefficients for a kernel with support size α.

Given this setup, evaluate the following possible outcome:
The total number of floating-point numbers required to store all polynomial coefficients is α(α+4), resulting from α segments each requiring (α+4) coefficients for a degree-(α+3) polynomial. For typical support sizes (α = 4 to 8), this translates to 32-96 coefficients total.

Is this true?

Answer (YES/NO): YES